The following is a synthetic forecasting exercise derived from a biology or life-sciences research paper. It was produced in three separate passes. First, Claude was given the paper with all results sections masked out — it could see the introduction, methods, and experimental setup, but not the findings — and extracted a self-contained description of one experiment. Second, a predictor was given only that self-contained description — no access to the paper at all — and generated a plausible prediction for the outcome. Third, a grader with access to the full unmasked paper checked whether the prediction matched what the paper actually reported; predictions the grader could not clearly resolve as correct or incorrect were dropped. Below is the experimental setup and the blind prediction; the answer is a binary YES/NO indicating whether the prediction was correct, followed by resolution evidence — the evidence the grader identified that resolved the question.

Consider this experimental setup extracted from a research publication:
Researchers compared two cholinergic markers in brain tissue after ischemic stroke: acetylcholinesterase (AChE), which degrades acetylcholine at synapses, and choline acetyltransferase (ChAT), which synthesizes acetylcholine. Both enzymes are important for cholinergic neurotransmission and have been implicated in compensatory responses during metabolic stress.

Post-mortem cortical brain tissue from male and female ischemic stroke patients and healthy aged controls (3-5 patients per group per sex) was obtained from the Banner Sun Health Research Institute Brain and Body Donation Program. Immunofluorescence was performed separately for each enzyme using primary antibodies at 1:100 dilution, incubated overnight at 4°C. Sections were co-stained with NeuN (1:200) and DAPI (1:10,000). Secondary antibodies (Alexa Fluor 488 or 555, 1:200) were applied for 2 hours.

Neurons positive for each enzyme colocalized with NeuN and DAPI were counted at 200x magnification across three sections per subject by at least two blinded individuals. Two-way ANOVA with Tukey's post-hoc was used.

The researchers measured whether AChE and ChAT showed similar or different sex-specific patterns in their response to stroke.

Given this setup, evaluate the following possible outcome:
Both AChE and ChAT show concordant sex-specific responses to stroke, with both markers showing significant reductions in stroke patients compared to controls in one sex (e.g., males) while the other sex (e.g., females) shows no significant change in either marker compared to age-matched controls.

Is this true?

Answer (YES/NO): NO